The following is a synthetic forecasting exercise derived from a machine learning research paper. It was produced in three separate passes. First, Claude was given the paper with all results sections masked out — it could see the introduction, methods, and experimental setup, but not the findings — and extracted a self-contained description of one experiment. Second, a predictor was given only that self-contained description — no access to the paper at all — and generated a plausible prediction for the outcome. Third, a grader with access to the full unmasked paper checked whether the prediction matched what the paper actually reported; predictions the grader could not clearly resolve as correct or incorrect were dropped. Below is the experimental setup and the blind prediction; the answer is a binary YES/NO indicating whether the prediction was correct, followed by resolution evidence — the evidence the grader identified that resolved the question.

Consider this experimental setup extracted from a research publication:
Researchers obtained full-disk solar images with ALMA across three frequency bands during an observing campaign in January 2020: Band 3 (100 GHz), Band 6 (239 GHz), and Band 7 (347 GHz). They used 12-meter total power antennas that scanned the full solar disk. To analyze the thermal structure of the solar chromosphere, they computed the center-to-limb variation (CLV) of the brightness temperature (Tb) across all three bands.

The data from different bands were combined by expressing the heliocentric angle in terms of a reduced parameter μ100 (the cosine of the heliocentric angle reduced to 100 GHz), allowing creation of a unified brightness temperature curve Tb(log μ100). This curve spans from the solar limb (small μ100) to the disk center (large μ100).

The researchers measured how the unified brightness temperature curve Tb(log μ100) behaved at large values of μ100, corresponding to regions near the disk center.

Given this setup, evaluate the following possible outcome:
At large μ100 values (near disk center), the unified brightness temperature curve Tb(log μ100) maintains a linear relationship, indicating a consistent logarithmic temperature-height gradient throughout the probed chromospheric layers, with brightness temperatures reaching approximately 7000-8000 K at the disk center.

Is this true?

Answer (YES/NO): NO